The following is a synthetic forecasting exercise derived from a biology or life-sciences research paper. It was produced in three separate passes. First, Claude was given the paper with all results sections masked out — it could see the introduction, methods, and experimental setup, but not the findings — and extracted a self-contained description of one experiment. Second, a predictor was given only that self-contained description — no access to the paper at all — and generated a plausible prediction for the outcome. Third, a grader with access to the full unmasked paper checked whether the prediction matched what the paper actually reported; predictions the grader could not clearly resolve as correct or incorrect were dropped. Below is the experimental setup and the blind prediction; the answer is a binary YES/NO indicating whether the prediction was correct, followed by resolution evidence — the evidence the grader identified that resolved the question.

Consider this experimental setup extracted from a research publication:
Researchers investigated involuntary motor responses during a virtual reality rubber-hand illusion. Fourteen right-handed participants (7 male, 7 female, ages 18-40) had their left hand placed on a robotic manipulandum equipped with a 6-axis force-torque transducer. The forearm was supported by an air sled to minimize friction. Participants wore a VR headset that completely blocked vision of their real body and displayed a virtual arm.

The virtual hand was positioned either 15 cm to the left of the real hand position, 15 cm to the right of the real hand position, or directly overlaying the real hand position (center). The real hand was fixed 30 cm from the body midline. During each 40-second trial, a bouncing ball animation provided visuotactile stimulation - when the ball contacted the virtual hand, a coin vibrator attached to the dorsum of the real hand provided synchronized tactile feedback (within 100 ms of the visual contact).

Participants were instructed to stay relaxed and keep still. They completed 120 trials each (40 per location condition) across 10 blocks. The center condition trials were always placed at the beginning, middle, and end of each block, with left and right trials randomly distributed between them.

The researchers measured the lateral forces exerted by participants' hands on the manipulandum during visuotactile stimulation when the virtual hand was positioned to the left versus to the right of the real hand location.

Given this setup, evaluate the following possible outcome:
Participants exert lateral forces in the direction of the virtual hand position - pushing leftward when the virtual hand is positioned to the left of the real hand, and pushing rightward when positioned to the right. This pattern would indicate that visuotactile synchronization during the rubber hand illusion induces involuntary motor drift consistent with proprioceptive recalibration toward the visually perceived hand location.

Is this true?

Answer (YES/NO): YES